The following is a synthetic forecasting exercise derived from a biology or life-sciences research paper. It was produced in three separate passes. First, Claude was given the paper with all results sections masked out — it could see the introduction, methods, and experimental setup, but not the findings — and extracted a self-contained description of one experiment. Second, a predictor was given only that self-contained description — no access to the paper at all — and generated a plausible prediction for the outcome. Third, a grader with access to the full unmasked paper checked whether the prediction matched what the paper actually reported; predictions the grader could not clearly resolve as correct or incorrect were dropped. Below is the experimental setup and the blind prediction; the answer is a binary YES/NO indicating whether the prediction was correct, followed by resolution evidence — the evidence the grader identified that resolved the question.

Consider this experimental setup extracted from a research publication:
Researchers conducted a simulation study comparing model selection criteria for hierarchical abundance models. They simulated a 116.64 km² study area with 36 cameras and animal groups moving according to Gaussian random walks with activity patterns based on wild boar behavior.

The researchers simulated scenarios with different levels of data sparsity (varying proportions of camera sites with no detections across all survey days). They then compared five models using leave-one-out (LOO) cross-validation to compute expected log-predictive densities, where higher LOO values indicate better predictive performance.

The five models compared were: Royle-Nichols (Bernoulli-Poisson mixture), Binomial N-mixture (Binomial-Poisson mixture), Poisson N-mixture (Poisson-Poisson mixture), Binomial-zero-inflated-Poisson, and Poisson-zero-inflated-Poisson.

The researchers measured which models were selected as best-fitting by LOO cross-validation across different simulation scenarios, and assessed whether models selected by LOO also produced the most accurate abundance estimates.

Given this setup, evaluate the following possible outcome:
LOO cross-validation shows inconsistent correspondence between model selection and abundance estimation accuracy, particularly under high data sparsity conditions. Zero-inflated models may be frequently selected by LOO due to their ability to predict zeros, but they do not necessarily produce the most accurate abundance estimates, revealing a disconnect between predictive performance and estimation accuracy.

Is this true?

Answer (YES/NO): YES